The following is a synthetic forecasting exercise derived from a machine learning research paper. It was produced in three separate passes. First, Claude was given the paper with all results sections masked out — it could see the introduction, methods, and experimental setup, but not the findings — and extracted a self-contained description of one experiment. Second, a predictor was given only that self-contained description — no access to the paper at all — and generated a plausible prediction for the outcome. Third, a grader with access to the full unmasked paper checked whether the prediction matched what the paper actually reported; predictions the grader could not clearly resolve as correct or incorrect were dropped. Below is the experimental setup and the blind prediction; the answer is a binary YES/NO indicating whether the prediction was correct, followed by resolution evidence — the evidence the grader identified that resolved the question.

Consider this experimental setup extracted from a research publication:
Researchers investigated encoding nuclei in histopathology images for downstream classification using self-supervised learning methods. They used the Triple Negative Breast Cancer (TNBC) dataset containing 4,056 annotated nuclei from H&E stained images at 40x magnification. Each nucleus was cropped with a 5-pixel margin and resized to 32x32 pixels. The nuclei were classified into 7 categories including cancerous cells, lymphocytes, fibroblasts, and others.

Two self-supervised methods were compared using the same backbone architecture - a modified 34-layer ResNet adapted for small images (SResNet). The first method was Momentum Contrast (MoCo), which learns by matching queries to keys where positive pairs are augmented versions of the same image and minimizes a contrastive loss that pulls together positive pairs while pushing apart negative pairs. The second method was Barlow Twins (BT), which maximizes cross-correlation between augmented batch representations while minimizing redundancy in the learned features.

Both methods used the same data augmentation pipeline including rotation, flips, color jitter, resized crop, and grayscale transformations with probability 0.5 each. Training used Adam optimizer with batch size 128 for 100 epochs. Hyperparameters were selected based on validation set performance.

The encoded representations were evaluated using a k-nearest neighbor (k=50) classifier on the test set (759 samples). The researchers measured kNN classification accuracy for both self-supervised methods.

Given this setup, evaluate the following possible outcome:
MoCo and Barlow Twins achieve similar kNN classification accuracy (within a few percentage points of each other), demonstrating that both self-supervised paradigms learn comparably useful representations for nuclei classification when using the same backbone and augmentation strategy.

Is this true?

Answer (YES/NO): NO